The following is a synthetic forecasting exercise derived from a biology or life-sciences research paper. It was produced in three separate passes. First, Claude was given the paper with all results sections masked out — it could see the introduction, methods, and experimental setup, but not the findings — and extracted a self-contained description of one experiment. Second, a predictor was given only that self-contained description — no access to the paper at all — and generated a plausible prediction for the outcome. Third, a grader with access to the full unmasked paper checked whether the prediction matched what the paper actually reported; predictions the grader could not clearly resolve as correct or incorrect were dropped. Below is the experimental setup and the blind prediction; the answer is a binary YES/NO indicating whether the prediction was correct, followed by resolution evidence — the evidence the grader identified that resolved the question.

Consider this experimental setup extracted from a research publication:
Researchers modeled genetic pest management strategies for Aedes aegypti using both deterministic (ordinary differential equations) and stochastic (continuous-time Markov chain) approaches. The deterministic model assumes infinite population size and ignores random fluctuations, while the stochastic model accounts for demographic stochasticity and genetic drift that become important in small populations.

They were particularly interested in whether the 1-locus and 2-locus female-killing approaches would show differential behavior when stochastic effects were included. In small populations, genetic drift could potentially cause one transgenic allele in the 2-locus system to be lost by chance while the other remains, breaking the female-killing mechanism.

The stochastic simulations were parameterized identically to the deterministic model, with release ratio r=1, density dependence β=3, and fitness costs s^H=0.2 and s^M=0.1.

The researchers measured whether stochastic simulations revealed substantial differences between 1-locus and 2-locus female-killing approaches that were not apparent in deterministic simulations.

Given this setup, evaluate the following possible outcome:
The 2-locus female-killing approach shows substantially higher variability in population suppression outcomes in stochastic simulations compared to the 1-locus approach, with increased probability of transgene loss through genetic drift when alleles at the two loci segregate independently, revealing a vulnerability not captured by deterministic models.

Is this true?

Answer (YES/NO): NO